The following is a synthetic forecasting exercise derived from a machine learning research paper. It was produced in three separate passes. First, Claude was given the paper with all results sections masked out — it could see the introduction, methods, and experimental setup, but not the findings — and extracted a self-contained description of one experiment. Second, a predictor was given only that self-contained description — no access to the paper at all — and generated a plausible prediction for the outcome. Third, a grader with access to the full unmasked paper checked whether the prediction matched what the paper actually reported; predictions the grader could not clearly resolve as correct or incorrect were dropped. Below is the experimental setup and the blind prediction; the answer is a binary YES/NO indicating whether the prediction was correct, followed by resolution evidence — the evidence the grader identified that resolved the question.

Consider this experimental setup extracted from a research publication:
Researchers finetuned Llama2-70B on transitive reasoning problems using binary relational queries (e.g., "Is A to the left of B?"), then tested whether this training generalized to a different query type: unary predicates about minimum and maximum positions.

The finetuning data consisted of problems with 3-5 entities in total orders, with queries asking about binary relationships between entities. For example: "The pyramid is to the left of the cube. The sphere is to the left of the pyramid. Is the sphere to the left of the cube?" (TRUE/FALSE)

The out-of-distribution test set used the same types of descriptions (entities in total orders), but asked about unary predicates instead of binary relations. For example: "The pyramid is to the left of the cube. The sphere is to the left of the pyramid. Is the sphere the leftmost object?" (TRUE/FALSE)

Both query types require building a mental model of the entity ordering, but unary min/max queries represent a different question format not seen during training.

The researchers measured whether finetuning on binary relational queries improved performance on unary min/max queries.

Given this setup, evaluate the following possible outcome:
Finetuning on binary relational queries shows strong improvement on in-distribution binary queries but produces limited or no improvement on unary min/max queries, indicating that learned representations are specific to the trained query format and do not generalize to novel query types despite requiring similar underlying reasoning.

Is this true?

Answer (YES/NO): NO